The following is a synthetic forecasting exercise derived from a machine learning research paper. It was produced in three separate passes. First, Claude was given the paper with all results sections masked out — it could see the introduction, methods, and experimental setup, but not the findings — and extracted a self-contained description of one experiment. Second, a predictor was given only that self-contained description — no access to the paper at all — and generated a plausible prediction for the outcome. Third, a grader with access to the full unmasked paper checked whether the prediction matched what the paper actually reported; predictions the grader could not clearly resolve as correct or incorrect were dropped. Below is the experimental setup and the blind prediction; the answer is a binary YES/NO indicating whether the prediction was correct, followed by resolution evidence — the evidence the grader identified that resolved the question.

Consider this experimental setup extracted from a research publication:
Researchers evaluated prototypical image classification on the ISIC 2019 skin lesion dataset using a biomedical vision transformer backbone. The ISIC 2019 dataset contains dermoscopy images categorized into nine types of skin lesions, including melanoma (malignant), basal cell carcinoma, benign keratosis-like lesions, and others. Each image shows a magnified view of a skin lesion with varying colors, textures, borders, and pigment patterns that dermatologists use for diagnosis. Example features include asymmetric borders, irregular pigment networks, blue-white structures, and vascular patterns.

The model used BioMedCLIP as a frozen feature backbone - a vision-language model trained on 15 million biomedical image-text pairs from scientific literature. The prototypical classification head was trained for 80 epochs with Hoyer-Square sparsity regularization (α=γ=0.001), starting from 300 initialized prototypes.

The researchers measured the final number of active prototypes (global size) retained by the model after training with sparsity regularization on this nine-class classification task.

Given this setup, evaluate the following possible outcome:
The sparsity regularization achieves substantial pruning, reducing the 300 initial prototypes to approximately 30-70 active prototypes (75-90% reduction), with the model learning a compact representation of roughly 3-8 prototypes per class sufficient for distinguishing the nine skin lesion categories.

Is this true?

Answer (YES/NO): NO